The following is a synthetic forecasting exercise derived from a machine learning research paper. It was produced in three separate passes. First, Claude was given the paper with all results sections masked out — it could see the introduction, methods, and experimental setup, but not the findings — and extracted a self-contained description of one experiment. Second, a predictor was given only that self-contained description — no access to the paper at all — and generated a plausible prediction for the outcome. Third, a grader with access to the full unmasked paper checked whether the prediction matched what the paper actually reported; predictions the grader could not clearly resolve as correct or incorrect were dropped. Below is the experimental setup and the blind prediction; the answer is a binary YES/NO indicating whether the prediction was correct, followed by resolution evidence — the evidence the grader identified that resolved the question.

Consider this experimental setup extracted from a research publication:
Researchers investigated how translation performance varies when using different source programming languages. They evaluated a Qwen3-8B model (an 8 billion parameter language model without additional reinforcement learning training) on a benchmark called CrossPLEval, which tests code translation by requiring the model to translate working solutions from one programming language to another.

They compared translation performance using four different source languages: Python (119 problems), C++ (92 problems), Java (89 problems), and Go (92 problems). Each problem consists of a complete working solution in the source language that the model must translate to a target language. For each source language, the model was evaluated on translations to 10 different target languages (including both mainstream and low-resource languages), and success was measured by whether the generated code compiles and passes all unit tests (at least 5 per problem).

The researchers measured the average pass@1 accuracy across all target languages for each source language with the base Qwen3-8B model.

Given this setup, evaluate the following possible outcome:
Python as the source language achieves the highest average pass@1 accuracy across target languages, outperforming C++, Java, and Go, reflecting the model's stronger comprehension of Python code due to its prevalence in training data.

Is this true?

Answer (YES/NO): NO